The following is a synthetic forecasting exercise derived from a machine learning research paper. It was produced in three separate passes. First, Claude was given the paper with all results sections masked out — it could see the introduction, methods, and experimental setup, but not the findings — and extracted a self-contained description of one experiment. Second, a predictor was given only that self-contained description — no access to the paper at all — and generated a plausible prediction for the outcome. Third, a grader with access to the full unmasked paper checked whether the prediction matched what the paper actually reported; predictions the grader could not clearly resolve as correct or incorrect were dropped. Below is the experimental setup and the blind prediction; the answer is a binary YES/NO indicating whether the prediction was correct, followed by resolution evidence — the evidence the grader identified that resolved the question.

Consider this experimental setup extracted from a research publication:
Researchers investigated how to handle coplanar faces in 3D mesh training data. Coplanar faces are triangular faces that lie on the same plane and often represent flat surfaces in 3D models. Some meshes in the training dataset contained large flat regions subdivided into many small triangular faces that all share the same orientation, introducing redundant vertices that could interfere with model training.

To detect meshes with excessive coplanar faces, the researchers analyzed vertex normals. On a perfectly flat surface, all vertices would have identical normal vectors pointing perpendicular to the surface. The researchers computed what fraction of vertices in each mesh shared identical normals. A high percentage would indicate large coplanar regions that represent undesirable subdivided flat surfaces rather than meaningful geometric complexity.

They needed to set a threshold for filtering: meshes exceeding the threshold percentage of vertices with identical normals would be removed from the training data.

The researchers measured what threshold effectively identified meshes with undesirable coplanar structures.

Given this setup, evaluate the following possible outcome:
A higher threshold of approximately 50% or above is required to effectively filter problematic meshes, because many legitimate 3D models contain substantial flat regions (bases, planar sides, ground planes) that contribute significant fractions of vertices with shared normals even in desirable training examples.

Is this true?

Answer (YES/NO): YES